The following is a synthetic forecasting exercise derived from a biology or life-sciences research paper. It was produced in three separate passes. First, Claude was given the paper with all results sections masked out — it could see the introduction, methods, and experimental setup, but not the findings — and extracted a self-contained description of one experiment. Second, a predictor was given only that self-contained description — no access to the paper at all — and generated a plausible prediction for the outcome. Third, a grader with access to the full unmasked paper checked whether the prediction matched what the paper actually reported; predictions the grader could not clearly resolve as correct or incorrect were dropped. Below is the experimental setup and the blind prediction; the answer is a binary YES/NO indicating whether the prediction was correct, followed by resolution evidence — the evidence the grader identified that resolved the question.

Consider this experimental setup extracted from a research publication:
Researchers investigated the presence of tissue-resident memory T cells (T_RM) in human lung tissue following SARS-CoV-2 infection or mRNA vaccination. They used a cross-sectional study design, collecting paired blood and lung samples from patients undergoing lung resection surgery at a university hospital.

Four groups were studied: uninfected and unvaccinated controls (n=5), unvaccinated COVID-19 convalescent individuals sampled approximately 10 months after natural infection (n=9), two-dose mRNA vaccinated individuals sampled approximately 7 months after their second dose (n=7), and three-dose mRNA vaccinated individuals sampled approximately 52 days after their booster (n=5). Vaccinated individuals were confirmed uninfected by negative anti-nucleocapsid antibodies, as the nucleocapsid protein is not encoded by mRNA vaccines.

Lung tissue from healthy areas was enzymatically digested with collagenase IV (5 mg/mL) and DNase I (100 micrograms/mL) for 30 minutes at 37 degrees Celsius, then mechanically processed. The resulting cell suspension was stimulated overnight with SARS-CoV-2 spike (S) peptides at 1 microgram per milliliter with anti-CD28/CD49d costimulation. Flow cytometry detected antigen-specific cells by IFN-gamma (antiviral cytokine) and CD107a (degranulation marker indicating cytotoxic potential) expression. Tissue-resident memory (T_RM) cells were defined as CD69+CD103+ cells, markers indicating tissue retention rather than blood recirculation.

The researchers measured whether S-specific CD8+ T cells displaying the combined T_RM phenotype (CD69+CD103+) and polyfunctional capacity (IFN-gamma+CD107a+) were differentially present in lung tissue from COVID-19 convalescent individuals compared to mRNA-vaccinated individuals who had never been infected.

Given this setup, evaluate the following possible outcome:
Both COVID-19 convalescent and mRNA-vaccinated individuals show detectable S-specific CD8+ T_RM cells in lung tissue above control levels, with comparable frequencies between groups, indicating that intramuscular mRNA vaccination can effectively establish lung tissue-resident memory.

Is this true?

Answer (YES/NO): NO